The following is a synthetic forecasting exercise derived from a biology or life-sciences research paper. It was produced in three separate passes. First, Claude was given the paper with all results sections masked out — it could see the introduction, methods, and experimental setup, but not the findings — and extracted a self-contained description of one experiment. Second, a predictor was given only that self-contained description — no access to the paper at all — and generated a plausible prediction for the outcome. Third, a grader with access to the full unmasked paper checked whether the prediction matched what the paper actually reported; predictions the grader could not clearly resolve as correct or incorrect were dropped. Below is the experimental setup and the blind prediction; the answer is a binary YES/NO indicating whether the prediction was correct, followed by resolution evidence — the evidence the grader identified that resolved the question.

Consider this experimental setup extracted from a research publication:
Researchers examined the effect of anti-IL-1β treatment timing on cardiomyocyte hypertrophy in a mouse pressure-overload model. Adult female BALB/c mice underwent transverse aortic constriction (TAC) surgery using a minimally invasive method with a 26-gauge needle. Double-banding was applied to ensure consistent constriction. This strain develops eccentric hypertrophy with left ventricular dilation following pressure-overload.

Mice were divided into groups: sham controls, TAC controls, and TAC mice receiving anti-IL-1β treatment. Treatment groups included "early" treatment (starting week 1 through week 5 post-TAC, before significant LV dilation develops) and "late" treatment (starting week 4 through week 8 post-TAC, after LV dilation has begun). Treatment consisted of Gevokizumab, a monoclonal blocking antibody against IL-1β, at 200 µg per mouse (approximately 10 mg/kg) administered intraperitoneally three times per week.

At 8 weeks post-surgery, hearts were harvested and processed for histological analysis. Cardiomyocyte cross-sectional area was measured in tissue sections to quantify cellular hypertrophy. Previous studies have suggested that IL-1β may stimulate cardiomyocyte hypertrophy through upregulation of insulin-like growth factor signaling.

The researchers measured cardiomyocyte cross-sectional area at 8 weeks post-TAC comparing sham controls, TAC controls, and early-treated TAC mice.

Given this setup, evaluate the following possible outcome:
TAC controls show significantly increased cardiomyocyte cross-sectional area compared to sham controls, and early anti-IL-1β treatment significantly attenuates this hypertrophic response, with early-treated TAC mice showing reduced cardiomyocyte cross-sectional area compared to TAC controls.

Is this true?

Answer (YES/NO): NO